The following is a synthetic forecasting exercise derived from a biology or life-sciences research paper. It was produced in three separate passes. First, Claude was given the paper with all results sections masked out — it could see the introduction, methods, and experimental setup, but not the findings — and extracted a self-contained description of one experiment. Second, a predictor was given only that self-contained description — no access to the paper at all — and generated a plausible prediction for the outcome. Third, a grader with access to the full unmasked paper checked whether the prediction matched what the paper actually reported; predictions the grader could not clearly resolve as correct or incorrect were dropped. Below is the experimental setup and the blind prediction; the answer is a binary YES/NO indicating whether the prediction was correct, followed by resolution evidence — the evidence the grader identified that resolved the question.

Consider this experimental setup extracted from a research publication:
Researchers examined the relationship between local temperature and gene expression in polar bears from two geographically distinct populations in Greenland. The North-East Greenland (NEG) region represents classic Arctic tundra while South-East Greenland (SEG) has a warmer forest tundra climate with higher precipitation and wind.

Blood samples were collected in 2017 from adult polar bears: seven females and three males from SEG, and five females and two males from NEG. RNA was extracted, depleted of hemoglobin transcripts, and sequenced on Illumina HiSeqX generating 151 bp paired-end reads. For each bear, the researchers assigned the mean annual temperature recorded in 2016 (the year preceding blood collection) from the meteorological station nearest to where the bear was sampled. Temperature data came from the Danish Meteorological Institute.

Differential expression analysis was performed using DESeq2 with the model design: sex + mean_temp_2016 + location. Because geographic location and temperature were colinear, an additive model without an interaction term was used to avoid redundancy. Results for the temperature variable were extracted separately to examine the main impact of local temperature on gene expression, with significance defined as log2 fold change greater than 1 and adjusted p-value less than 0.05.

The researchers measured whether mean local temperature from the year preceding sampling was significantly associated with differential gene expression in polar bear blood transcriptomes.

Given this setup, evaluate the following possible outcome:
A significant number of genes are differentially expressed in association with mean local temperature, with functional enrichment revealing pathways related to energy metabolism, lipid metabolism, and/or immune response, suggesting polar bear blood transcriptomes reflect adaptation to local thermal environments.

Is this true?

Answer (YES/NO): NO